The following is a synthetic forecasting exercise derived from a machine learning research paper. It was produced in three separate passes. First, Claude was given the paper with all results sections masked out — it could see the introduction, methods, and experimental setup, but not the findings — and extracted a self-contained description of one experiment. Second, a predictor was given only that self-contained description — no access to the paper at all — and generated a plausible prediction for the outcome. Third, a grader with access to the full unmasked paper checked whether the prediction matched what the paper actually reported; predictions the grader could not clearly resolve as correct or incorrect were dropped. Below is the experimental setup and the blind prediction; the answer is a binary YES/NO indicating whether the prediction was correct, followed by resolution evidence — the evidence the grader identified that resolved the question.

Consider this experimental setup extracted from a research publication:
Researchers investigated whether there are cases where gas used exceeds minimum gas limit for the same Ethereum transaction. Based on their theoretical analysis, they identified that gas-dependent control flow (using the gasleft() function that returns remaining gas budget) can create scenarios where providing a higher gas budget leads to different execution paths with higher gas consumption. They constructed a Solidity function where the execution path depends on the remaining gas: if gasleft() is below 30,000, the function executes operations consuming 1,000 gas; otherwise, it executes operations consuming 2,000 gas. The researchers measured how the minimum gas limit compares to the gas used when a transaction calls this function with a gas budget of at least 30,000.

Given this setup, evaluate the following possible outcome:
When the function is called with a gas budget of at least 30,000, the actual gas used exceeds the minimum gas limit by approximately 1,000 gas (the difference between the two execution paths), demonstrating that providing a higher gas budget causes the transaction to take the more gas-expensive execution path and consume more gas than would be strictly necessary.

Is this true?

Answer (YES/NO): YES